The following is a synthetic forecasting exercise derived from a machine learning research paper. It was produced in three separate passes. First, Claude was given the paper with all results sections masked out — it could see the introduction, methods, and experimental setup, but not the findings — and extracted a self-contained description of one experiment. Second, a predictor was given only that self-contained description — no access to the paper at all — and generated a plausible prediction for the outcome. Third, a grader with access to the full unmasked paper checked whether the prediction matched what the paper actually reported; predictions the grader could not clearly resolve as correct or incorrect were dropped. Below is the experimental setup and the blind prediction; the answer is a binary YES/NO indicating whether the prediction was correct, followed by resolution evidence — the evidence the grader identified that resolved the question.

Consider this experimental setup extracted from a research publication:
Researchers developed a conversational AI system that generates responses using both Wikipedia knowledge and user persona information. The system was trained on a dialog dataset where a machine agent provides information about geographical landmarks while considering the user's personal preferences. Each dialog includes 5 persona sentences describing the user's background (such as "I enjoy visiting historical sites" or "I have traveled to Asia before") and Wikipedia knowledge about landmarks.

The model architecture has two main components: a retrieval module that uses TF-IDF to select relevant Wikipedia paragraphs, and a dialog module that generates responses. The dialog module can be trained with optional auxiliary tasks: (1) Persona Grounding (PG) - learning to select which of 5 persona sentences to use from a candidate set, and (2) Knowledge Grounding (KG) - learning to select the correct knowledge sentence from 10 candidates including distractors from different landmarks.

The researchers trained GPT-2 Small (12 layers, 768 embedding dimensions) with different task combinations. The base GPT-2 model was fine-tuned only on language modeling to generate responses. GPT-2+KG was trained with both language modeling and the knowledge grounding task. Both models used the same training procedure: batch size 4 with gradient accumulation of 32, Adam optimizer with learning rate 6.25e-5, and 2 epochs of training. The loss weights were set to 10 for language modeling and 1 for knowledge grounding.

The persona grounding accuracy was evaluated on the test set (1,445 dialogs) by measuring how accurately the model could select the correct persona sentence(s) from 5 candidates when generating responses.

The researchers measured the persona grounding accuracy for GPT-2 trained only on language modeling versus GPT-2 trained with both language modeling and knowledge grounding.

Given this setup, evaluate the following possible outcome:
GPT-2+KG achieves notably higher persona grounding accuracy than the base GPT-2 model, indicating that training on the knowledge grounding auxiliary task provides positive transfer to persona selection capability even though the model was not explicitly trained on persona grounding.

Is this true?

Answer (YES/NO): NO